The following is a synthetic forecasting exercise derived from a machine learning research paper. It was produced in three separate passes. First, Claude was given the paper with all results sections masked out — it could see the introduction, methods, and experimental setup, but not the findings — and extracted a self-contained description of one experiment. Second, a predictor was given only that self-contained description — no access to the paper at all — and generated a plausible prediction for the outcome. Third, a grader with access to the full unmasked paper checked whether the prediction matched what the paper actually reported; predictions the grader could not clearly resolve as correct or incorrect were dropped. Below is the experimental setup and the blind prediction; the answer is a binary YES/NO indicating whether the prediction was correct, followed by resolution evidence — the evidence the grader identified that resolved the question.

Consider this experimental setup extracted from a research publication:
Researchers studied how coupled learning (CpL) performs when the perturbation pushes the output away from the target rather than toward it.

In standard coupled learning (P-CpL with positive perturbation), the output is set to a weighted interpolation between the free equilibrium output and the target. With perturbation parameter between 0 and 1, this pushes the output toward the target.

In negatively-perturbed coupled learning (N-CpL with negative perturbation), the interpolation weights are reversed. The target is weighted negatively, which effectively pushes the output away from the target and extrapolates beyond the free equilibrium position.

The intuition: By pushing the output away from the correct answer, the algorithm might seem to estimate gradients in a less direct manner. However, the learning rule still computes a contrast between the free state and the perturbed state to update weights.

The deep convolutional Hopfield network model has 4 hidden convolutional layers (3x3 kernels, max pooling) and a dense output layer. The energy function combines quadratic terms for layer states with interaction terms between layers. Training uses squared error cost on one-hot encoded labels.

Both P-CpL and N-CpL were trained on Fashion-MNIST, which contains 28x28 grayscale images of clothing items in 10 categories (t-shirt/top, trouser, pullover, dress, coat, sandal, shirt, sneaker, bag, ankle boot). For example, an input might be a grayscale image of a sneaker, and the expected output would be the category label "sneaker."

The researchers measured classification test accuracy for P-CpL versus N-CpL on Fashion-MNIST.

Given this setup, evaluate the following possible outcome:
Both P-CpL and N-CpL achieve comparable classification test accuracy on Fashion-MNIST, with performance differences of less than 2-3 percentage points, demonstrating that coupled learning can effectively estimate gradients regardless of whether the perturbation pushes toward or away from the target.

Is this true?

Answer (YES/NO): NO